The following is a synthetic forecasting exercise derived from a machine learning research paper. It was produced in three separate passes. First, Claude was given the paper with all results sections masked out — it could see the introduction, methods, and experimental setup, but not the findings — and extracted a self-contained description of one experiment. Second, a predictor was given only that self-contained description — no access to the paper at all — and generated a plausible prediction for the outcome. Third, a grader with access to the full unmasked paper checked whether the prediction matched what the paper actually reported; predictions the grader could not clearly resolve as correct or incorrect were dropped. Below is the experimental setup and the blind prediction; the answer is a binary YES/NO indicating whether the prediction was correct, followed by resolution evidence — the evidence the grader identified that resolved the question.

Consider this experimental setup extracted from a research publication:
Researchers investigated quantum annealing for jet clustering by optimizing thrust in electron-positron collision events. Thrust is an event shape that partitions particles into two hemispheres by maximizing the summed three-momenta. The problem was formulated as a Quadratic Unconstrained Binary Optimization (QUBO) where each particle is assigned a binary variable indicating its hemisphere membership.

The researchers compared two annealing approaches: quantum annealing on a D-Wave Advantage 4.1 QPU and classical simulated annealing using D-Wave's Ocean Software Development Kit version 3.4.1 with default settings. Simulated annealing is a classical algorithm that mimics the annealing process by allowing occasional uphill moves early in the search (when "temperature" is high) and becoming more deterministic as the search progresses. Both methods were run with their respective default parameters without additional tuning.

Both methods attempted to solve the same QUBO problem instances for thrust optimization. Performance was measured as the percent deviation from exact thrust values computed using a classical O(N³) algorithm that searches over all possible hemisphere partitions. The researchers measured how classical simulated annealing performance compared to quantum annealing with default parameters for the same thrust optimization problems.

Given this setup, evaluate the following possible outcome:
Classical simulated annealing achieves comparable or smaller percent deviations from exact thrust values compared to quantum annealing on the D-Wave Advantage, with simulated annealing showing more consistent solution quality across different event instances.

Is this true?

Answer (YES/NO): YES